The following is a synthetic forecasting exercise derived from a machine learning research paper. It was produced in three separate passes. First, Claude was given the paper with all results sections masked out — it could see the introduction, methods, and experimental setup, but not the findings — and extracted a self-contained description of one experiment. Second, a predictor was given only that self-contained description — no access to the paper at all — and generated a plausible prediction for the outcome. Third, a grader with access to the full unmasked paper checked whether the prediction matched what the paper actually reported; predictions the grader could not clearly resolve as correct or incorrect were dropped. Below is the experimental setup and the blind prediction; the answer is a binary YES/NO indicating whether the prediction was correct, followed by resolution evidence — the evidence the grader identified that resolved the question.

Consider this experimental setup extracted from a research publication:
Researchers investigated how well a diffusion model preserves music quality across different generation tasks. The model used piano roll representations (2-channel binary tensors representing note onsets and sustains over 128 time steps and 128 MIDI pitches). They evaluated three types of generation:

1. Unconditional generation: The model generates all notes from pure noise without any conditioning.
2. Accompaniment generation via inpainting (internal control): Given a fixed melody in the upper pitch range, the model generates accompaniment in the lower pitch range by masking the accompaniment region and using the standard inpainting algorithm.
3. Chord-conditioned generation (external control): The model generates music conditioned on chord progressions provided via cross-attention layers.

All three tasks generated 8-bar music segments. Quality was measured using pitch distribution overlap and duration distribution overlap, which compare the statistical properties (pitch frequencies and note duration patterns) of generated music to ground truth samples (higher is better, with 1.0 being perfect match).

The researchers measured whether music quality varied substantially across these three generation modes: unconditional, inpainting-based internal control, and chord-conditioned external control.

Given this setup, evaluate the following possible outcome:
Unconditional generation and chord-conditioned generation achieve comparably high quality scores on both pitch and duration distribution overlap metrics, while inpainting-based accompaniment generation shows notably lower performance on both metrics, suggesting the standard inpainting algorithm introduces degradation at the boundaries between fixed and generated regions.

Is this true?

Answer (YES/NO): NO